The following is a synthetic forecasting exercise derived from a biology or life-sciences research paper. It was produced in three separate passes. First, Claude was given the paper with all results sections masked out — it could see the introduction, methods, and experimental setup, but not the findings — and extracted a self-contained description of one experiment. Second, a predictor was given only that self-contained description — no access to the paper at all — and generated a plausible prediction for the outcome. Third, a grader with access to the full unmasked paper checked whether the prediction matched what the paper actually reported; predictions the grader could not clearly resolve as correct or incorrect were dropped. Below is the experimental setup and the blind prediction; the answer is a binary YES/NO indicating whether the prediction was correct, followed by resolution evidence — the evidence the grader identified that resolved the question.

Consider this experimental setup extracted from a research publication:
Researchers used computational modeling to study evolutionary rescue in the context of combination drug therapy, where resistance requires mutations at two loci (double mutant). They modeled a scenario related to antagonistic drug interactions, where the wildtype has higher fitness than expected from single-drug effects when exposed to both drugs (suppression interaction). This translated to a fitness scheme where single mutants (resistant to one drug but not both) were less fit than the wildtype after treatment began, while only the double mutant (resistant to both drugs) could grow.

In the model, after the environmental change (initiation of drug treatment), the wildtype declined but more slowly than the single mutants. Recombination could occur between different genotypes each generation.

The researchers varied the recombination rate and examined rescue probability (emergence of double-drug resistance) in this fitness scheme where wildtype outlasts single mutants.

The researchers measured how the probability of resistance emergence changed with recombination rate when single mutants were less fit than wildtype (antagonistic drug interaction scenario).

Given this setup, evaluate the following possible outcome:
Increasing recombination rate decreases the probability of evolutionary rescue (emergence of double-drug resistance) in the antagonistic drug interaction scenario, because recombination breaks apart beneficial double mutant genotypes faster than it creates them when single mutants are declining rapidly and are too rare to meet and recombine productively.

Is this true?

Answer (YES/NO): YES